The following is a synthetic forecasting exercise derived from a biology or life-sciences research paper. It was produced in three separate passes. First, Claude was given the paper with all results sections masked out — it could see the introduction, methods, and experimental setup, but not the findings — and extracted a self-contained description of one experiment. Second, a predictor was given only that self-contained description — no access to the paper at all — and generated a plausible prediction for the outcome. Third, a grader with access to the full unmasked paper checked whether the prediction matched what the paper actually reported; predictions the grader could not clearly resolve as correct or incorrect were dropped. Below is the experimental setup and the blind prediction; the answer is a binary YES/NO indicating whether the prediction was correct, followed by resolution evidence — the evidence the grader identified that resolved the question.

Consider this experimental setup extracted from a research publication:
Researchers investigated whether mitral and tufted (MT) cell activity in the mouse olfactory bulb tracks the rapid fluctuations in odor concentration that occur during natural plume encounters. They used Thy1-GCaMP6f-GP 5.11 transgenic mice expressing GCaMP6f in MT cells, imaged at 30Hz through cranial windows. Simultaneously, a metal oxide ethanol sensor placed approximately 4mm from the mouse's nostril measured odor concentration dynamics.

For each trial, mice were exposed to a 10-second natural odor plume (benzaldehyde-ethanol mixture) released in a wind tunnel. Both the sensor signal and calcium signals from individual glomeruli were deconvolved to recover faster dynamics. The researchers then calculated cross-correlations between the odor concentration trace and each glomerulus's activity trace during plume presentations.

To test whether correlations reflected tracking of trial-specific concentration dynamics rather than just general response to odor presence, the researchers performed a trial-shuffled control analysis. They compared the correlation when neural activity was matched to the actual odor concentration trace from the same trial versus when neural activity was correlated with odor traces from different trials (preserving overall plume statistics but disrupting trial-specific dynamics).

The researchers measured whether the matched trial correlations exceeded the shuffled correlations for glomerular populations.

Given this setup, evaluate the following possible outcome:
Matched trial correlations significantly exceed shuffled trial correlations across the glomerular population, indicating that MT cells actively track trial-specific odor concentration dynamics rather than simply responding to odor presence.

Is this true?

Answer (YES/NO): YES